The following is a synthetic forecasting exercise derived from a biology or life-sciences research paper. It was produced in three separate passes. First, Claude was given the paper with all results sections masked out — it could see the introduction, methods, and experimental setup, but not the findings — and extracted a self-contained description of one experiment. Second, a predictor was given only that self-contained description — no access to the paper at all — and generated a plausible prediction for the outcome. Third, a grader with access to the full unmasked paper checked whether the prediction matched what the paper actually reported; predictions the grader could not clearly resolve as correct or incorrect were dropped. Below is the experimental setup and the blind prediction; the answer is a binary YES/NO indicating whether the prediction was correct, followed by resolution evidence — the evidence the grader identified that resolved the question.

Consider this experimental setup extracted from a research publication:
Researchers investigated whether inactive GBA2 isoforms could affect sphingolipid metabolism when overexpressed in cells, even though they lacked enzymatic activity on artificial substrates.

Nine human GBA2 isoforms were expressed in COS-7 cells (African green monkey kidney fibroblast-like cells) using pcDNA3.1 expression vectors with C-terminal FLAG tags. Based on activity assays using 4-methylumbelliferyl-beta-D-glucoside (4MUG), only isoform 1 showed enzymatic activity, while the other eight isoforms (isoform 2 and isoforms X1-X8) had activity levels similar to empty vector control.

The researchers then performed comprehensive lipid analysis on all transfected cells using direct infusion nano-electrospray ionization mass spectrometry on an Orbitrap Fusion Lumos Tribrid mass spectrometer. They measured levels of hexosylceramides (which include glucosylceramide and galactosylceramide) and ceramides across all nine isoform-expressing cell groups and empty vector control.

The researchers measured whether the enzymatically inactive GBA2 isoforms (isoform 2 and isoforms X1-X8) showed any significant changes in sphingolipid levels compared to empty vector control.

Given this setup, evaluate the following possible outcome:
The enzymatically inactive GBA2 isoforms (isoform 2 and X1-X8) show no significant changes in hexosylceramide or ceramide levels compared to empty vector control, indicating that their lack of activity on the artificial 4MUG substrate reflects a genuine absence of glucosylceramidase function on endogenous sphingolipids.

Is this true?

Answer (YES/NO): YES